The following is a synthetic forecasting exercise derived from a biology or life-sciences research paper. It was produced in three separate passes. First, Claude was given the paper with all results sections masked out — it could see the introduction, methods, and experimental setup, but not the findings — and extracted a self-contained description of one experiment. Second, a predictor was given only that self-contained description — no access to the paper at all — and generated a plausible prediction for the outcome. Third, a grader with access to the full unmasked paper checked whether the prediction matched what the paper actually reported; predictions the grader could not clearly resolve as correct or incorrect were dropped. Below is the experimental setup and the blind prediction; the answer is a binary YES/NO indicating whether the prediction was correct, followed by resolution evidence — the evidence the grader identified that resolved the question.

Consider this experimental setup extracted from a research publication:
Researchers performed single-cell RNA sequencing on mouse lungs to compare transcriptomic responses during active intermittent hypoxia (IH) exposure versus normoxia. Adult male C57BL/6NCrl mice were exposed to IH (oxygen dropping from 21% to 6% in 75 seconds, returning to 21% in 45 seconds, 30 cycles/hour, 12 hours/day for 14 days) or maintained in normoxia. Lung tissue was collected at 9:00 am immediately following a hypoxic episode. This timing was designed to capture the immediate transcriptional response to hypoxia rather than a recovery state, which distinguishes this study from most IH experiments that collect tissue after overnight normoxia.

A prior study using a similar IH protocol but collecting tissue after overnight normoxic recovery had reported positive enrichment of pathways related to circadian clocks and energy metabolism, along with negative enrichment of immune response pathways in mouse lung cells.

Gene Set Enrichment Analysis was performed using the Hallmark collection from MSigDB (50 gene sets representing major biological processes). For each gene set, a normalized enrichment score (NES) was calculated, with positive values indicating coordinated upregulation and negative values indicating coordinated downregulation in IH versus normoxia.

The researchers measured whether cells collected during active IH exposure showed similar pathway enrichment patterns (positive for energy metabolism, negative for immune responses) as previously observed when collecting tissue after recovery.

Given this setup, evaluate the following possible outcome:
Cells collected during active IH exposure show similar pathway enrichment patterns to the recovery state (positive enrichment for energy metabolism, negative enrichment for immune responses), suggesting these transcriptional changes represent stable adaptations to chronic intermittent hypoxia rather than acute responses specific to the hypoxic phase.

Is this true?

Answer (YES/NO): NO